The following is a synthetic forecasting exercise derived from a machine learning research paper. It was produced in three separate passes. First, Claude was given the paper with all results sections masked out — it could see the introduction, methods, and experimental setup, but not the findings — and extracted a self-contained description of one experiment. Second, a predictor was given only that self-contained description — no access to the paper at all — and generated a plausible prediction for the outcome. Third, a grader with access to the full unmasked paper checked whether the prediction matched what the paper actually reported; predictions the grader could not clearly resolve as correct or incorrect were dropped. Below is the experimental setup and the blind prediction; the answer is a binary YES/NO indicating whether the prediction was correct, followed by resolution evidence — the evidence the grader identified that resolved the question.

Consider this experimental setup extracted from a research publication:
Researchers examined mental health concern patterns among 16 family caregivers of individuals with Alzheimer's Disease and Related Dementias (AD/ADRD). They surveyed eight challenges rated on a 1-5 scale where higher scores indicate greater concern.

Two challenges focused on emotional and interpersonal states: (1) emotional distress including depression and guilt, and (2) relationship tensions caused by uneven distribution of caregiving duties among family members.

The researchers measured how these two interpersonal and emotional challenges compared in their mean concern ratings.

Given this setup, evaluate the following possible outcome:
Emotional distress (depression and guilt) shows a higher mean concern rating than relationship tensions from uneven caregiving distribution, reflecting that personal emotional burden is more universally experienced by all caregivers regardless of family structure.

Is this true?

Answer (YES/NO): YES